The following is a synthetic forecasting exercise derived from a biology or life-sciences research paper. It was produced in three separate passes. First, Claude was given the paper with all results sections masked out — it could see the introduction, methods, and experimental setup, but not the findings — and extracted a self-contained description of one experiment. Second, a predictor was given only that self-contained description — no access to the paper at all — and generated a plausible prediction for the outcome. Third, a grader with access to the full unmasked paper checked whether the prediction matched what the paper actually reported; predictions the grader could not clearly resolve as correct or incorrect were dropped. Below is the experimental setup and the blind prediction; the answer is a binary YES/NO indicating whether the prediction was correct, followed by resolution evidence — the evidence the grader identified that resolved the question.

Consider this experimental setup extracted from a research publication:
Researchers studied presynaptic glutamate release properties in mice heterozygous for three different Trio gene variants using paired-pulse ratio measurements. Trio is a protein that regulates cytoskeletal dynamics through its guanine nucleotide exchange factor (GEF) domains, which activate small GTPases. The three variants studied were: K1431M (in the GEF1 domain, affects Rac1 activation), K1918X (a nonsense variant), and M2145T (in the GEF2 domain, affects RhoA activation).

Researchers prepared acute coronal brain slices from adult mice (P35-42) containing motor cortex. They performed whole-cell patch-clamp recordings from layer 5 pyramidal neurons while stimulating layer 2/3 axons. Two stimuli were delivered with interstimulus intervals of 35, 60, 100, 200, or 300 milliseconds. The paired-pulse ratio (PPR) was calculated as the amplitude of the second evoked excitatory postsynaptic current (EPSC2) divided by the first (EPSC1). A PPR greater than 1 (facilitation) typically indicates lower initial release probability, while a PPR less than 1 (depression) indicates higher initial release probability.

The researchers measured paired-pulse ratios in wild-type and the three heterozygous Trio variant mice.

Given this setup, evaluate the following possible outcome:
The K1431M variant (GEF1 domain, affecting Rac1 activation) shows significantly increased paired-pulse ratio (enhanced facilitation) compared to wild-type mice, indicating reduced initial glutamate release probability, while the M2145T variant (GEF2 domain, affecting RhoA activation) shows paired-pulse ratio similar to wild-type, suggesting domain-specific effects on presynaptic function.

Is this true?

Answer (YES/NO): NO